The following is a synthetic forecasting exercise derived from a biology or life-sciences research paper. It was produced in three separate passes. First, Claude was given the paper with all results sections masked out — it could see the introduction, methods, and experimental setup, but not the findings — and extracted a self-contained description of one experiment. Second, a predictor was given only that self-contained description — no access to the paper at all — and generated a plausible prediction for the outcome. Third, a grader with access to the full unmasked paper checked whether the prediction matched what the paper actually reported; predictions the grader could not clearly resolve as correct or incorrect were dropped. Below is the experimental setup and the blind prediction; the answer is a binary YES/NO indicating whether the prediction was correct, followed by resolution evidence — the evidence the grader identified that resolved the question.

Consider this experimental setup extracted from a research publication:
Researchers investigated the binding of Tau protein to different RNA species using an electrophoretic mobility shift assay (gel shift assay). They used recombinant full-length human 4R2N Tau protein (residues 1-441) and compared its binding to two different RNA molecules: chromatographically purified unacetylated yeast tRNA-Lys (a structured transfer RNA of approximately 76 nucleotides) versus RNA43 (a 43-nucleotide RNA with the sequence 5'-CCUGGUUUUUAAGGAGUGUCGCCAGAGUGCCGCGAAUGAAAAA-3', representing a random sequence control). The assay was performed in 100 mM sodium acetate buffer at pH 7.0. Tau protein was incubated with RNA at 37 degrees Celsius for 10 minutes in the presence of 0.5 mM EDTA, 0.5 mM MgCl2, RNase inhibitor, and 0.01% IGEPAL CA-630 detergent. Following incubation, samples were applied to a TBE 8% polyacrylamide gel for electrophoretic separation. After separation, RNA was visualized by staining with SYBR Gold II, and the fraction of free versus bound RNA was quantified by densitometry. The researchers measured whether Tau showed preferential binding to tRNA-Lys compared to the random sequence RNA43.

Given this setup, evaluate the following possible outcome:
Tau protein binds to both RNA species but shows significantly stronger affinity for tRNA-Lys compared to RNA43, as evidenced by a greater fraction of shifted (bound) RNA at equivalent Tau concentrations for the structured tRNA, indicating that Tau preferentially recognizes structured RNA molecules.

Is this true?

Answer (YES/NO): NO